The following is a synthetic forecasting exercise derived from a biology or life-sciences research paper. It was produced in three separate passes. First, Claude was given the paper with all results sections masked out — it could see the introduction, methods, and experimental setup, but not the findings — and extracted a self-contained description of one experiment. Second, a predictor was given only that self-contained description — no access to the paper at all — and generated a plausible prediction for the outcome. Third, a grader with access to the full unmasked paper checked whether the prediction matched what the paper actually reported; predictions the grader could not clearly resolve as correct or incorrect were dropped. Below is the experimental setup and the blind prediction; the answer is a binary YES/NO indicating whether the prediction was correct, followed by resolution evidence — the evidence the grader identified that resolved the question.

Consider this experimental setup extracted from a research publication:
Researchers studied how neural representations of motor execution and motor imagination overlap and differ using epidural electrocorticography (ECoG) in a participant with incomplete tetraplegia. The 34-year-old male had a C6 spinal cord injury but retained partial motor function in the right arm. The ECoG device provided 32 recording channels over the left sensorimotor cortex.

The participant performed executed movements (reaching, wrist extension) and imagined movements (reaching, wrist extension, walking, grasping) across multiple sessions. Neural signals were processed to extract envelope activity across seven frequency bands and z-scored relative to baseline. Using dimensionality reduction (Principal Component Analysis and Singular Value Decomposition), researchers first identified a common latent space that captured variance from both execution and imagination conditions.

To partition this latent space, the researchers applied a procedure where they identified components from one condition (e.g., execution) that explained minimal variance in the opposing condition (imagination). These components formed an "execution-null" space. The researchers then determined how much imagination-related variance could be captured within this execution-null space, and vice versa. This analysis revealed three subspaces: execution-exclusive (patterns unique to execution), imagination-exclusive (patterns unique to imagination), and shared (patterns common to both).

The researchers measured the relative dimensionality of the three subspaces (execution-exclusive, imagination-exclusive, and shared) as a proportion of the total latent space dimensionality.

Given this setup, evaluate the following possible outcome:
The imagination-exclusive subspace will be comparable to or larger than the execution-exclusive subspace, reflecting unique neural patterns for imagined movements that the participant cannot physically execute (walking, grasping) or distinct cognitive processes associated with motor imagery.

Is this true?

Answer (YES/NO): YES